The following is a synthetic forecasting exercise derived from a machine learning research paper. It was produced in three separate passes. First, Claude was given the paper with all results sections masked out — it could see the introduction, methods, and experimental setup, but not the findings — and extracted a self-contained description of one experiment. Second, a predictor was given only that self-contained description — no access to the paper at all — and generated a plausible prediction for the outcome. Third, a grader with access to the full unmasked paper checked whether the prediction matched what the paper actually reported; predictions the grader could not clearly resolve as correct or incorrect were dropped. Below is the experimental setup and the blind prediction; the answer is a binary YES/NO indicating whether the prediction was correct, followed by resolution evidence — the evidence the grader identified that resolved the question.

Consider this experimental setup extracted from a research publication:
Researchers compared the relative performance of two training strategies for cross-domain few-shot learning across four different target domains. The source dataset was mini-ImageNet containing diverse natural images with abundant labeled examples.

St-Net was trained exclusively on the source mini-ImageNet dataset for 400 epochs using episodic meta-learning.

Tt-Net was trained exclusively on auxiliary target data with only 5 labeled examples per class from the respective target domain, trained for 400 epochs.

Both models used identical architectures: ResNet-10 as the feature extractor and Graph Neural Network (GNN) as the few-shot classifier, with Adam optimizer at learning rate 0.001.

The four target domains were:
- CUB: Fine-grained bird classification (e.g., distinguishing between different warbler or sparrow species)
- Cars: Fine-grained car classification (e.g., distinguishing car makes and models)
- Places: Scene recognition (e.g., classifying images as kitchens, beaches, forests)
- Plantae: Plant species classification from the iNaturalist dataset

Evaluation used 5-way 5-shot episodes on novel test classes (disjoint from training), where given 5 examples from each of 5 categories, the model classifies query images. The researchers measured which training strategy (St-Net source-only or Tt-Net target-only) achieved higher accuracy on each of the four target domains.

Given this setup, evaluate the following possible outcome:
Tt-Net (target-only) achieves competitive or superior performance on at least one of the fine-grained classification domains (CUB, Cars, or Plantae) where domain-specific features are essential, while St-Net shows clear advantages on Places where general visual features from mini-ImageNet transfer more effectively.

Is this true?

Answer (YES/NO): YES